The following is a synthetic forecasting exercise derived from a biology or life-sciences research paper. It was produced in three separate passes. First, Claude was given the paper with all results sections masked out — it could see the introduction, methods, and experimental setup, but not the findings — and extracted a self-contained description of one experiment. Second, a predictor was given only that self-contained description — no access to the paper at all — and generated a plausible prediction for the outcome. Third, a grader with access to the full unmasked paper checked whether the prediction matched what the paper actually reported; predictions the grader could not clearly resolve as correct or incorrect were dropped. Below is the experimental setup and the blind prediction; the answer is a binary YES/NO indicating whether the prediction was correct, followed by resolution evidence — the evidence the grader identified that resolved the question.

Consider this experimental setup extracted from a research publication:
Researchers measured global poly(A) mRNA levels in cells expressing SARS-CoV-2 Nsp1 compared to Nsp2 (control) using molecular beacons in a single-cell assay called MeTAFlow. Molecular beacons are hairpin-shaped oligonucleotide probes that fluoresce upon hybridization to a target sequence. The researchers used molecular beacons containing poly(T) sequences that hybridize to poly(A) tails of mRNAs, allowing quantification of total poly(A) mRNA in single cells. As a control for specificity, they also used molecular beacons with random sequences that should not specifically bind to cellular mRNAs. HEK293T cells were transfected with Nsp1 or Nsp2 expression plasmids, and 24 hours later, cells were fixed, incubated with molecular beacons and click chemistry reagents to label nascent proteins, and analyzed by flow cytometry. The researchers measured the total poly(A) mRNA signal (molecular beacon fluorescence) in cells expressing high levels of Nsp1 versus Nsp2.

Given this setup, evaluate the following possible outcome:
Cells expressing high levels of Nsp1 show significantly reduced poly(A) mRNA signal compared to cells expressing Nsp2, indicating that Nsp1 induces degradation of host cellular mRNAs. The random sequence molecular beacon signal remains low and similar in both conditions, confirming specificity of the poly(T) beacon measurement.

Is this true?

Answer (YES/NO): YES